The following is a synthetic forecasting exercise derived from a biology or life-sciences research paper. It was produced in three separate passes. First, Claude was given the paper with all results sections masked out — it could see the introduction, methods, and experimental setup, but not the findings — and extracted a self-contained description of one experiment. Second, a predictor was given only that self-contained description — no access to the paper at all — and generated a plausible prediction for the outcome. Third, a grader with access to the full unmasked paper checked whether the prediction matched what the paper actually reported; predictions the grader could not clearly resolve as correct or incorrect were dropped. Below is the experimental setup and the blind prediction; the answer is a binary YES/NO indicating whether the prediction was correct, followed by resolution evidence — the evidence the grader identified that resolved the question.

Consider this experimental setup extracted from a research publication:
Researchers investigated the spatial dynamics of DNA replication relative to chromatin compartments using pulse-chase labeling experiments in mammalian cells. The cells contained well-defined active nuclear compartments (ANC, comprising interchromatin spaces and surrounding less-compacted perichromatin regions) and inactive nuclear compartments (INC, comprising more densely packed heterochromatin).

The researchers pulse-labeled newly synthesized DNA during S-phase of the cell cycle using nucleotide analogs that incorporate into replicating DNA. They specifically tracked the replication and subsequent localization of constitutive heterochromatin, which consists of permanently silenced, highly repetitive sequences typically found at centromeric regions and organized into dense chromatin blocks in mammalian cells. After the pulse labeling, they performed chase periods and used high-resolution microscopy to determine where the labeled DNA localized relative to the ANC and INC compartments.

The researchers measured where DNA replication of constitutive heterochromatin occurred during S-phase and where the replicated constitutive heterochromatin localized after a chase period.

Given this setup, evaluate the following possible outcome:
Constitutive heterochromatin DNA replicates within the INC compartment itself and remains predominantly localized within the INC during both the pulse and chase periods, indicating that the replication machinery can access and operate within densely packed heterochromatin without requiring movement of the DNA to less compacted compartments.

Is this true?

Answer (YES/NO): NO